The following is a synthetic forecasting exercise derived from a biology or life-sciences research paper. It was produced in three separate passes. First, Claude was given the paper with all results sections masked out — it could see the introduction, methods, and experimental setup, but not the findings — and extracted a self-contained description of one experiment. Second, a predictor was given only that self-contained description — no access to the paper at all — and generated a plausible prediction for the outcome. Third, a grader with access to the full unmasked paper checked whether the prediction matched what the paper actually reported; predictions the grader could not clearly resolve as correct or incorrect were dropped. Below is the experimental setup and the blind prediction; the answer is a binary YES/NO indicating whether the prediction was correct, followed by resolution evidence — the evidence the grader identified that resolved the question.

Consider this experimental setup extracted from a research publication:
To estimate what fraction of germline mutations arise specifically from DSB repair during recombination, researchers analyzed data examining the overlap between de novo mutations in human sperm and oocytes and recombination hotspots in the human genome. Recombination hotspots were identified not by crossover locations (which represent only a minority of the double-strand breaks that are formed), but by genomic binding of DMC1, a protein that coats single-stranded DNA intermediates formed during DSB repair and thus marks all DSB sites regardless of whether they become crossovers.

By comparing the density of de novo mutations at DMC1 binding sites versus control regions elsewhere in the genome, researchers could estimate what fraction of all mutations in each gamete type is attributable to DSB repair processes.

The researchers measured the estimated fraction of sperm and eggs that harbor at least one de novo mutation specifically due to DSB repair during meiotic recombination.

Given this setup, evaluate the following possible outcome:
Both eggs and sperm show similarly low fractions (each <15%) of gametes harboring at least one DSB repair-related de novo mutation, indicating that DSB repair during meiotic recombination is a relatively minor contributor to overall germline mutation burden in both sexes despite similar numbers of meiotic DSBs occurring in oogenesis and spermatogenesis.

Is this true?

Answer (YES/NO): NO